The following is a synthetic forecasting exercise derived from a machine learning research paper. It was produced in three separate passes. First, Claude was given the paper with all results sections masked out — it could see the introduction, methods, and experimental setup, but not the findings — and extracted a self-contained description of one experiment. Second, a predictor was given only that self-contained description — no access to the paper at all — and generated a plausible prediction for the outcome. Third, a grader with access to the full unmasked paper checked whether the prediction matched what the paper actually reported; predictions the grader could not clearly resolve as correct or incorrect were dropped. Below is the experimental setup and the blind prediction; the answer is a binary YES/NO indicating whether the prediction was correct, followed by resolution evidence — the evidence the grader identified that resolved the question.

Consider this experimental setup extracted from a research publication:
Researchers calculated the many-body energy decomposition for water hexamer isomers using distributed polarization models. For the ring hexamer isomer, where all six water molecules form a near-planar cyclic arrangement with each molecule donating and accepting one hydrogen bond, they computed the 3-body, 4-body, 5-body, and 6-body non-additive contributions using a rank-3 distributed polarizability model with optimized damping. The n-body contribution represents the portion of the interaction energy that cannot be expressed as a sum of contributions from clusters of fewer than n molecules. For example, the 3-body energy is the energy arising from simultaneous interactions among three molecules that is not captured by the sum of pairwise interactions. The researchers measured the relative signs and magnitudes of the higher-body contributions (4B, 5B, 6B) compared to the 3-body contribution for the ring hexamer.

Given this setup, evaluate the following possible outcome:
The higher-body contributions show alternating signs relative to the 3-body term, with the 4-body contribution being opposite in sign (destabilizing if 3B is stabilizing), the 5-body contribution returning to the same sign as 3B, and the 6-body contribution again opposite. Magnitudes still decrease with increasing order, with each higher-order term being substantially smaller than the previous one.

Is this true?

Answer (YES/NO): NO